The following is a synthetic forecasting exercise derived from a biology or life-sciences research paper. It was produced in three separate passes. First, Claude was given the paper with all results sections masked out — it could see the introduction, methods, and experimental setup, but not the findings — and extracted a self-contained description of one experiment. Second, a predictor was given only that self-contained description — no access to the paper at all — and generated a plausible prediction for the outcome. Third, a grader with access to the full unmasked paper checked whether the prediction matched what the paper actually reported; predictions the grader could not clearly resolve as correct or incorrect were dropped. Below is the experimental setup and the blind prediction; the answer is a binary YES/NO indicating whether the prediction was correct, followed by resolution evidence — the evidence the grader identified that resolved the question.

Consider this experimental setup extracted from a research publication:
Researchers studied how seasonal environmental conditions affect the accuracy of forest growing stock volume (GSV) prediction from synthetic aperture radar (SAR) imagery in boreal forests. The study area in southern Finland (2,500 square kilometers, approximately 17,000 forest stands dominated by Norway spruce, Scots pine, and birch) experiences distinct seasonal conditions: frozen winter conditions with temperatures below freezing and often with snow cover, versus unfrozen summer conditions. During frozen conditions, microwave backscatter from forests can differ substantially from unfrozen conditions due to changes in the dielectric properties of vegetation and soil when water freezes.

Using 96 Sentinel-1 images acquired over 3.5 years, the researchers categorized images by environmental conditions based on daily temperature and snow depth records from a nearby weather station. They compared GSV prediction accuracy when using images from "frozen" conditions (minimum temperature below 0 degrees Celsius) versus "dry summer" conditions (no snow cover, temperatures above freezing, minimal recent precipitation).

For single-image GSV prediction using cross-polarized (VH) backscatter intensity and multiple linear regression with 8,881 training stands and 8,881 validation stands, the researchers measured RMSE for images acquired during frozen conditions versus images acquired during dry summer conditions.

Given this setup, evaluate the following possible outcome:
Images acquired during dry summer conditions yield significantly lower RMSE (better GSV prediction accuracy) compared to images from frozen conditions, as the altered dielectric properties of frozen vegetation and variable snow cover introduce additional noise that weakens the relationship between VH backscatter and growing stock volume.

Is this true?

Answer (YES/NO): NO